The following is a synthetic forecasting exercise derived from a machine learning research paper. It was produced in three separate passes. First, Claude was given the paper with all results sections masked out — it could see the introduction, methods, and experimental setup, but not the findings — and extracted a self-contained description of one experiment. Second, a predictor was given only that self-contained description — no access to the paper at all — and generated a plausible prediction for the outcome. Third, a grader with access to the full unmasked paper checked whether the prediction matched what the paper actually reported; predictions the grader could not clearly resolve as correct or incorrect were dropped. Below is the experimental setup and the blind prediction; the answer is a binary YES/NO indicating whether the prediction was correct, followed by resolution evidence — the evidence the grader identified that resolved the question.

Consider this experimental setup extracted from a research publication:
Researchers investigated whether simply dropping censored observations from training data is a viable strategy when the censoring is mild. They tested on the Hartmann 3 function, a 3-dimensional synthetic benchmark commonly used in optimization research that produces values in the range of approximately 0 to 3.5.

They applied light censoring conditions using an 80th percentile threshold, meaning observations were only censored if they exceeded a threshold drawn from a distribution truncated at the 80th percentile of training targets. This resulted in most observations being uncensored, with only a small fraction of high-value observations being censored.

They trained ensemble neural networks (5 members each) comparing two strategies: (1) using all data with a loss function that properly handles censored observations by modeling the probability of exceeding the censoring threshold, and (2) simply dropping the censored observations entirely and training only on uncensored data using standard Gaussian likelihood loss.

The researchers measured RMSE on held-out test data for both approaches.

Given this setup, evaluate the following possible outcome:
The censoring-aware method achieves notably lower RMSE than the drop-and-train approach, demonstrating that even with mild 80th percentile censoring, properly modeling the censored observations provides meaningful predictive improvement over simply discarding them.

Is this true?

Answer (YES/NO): NO